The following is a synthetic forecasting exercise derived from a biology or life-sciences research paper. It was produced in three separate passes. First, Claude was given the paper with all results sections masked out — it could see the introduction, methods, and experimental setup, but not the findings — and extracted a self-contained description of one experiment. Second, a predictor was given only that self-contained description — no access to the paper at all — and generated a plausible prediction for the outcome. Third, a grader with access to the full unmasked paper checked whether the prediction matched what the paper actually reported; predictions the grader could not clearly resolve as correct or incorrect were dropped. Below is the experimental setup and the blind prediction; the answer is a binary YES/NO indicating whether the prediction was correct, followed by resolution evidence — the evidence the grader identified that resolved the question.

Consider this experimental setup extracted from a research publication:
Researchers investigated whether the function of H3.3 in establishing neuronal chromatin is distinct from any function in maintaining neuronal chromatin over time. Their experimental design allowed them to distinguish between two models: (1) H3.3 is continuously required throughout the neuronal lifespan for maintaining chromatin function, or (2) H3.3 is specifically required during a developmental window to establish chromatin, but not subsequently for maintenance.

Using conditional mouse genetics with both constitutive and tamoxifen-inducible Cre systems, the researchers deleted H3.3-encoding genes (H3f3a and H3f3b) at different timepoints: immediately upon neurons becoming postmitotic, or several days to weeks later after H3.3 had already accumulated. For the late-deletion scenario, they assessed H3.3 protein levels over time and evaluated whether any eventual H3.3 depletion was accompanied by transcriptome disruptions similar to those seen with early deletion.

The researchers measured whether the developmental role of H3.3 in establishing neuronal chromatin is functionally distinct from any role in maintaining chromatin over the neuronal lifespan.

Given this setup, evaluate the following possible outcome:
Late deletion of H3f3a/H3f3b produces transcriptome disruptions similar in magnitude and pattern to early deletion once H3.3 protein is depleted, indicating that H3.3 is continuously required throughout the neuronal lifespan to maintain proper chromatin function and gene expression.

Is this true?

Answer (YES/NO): NO